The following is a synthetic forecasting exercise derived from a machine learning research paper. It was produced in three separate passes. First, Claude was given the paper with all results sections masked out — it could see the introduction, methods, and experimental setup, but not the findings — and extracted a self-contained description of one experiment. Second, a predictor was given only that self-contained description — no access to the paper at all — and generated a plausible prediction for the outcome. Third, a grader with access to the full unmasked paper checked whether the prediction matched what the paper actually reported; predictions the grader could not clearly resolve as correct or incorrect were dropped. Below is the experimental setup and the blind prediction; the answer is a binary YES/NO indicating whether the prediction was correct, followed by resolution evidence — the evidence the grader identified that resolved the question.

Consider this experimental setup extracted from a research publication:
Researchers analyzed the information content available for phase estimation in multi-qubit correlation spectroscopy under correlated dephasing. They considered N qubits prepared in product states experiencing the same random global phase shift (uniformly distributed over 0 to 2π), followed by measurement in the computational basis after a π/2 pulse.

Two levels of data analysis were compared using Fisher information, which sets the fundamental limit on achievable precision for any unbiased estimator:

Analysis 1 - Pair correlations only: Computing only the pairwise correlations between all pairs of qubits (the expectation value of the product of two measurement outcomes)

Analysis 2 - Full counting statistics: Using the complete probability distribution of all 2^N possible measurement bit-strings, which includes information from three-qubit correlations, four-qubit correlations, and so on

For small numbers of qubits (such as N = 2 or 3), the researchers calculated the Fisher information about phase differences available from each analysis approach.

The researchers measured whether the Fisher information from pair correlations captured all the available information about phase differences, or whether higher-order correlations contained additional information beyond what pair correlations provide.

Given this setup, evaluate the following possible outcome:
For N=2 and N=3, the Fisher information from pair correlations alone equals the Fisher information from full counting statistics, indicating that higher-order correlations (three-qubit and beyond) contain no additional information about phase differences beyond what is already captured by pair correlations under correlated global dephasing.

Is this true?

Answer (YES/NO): NO